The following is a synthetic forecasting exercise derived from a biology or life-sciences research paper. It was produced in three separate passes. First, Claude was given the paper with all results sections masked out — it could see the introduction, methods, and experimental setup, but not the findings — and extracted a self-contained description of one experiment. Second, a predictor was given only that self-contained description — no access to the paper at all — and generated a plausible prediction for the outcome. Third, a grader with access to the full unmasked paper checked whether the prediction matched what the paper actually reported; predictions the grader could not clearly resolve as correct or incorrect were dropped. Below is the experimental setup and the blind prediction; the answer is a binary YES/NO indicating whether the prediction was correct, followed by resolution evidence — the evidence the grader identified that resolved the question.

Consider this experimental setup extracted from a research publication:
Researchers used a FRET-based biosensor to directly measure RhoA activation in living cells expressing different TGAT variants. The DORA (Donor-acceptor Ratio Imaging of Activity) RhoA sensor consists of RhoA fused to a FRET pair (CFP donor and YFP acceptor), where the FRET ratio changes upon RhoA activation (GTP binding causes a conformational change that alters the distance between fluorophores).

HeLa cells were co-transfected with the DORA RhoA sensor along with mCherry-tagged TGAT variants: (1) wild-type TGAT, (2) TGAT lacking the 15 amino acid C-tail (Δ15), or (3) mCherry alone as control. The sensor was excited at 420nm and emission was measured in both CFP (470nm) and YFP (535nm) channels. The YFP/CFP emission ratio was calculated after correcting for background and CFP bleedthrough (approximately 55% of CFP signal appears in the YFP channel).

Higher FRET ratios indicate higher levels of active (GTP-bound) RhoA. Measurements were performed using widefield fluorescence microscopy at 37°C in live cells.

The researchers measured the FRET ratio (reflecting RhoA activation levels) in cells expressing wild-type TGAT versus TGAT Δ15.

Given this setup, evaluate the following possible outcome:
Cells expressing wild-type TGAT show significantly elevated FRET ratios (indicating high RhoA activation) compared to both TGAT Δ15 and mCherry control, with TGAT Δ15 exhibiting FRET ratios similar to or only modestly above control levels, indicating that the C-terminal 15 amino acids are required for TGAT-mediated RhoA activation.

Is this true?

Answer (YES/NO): YES